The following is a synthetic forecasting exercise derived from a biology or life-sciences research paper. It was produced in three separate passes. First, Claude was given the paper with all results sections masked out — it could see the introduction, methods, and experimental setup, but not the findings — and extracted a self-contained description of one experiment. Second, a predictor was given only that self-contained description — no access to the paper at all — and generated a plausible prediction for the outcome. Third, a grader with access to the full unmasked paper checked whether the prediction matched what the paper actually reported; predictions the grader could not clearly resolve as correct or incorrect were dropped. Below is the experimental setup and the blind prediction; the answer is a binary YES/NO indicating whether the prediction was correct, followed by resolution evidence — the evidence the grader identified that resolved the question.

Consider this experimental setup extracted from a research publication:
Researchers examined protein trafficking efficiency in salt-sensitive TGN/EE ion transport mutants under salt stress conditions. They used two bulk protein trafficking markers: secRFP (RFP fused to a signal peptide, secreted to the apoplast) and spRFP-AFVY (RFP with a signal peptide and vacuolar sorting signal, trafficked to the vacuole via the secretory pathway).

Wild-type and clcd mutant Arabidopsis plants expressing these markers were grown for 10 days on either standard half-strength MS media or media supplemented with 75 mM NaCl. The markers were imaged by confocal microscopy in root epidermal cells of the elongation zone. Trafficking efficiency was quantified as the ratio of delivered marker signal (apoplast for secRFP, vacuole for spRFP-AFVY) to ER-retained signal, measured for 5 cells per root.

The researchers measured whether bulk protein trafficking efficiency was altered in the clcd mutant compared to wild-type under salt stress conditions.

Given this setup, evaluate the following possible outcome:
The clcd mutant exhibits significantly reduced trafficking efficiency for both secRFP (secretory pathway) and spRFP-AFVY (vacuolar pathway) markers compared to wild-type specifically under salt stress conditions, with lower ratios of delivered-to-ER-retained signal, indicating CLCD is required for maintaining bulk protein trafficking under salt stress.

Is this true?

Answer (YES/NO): NO